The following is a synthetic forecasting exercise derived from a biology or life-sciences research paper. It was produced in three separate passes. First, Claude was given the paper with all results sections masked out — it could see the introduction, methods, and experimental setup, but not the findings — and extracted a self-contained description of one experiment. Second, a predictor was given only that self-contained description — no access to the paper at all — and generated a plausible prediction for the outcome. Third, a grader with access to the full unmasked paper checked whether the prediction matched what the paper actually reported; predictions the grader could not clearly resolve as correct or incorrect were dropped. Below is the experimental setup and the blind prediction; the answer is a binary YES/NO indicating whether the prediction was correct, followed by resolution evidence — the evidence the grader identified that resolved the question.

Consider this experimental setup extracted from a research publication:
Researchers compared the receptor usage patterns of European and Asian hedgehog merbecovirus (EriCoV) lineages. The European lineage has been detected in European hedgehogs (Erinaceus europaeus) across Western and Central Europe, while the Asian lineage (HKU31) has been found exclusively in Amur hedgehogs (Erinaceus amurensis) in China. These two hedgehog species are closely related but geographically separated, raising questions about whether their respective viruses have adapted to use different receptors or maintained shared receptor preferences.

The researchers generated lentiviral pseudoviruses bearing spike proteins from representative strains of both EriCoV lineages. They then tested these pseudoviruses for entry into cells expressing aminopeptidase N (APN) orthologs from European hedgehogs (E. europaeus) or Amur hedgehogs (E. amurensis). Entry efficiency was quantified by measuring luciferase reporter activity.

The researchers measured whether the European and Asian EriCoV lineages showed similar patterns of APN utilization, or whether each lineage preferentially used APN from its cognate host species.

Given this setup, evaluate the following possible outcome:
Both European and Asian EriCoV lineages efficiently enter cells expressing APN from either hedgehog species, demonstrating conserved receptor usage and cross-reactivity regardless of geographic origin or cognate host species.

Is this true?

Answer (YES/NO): YES